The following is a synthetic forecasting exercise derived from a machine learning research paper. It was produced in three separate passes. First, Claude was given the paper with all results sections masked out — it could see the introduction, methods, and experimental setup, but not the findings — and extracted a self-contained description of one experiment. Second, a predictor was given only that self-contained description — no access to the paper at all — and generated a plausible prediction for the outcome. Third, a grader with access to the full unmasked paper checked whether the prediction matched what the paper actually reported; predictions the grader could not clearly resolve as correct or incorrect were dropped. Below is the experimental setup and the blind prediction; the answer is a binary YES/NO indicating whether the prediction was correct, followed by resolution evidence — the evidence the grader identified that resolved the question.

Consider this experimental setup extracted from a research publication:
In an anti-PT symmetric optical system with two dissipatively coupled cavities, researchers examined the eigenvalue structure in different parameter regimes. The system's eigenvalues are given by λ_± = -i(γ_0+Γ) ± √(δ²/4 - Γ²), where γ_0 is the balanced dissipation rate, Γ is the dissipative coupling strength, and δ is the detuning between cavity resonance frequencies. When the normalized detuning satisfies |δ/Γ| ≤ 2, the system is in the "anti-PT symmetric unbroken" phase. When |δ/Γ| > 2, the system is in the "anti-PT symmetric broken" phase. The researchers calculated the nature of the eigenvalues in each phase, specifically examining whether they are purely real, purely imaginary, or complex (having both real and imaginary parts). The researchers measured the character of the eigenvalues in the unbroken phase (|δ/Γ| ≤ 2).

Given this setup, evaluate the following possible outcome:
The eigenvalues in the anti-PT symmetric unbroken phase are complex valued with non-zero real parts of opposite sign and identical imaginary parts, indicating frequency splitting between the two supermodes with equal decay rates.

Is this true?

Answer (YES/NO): NO